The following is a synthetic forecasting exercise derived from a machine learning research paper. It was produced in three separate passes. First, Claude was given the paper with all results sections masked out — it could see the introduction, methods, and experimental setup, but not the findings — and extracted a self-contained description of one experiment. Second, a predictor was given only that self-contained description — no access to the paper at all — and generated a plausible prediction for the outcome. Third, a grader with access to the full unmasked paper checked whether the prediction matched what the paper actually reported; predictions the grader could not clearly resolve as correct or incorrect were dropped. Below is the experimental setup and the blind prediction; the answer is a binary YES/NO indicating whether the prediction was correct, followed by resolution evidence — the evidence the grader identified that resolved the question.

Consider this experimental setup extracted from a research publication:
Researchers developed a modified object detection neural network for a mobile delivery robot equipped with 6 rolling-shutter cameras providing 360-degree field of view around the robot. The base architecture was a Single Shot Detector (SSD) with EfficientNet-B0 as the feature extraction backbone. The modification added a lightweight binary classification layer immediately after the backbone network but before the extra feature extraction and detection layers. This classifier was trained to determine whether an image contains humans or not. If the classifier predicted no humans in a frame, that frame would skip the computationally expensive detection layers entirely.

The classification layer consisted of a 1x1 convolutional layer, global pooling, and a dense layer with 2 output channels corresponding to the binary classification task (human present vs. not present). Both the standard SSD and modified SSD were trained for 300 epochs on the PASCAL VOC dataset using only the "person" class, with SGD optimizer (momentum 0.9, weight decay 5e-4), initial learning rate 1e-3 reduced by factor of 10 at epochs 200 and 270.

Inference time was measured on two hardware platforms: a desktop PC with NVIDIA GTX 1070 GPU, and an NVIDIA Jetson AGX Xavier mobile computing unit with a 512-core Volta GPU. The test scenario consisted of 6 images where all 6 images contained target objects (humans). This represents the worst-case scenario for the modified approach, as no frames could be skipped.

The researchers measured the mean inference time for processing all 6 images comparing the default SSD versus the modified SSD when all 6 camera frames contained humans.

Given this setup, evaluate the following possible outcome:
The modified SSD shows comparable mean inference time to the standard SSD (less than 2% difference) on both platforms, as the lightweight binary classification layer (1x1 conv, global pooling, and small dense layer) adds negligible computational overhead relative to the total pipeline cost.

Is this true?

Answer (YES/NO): NO